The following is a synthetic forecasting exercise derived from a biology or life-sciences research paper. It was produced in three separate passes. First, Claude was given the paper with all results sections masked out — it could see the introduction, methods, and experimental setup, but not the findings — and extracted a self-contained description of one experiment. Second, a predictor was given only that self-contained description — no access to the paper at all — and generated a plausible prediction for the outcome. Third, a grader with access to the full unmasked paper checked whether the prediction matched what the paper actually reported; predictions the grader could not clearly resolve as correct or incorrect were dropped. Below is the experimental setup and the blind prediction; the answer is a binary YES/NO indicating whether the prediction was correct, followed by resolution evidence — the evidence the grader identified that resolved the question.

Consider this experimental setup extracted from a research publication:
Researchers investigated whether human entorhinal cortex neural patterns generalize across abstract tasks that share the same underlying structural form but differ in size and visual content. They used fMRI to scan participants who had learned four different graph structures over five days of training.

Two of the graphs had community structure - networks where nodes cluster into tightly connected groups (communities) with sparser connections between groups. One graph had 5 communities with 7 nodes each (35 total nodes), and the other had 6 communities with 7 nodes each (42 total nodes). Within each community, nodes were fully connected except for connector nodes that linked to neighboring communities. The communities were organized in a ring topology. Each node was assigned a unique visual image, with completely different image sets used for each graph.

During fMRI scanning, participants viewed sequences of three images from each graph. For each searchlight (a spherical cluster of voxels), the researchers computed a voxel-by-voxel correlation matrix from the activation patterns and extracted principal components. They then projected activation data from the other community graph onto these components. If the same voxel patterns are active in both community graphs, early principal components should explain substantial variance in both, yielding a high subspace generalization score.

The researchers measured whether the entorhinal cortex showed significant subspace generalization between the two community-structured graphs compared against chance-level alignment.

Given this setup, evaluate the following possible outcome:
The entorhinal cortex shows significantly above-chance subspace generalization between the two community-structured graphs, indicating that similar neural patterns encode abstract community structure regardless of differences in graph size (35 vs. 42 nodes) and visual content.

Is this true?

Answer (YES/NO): NO